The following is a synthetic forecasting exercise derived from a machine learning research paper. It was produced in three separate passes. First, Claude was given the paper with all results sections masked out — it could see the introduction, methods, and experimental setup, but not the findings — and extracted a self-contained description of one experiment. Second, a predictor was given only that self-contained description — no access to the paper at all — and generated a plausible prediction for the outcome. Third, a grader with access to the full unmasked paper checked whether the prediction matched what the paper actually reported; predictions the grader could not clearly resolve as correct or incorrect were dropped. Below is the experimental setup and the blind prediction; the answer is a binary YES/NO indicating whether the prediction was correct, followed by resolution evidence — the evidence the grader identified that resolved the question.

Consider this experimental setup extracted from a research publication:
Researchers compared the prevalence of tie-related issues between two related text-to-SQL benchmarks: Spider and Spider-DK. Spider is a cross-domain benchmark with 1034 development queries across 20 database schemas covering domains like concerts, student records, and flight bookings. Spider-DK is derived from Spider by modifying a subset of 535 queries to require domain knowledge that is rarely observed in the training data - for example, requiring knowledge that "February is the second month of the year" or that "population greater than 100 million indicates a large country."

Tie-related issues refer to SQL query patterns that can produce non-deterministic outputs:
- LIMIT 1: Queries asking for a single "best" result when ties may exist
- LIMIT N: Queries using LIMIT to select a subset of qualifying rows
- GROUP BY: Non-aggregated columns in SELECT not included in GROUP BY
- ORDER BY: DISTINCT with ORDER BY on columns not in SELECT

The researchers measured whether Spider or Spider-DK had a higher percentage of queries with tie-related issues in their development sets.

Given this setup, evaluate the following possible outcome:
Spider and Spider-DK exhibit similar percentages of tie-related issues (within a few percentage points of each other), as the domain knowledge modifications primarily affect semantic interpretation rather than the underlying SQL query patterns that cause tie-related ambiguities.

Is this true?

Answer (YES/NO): YES